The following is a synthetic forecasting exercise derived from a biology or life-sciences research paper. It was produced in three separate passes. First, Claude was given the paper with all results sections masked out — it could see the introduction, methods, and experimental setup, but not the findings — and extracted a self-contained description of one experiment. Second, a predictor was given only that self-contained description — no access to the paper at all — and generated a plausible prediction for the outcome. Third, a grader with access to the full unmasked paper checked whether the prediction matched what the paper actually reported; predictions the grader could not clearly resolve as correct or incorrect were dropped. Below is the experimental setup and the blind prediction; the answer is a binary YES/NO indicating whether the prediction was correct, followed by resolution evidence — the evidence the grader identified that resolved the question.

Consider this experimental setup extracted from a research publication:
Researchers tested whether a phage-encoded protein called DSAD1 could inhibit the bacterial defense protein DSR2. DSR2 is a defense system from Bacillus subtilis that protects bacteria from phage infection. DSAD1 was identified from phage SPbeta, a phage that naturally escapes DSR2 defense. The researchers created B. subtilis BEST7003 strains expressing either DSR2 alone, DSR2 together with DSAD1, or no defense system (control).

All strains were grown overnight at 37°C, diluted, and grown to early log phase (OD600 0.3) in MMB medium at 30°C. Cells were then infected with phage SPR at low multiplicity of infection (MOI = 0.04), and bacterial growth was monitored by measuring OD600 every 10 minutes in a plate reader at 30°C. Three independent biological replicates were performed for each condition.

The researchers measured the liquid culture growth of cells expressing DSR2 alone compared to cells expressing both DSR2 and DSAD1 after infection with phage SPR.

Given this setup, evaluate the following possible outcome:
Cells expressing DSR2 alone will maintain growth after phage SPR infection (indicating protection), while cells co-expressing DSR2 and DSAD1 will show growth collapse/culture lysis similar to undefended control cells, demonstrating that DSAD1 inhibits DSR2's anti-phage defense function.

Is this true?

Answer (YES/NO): YES